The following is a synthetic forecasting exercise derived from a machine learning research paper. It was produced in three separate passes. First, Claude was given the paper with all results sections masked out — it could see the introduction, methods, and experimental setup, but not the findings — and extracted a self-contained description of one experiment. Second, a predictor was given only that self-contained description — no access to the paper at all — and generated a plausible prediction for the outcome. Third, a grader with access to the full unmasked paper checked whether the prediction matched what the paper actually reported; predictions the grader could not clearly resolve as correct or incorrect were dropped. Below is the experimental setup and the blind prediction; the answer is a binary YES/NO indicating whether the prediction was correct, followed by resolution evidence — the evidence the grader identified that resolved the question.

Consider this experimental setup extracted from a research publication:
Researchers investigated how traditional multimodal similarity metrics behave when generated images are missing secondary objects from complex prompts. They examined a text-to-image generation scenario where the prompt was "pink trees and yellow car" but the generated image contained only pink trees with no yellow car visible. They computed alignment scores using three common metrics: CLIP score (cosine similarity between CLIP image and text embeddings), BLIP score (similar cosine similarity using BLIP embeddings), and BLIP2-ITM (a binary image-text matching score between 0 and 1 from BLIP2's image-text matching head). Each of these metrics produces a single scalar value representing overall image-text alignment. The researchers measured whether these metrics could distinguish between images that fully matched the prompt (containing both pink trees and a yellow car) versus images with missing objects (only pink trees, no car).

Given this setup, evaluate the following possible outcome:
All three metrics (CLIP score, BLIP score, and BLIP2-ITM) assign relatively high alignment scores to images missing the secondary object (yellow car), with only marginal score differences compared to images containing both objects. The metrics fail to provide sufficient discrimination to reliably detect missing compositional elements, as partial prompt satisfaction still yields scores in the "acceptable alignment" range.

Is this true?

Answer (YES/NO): YES